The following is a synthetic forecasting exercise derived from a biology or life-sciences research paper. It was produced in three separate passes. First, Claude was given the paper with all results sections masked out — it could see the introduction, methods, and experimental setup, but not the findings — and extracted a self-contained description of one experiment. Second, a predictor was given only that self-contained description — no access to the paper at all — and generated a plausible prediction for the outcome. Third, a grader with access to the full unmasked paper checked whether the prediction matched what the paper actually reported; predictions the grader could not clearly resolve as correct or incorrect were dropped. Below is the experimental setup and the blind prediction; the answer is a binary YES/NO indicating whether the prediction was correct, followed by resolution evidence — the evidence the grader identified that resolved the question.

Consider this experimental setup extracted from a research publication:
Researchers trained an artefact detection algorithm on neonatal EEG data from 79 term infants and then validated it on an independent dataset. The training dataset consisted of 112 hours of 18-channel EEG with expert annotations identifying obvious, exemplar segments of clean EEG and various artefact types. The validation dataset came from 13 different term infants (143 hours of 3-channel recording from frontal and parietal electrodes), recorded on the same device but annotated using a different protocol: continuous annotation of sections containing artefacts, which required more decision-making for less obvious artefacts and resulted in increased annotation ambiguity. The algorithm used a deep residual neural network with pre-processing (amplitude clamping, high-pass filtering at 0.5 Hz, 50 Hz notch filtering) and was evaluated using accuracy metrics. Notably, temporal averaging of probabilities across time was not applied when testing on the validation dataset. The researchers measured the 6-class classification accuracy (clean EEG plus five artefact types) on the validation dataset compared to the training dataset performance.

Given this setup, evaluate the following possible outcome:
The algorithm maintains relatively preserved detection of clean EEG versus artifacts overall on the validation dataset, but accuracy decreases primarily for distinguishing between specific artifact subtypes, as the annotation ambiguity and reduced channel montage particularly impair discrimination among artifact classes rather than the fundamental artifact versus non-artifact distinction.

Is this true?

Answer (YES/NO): NO